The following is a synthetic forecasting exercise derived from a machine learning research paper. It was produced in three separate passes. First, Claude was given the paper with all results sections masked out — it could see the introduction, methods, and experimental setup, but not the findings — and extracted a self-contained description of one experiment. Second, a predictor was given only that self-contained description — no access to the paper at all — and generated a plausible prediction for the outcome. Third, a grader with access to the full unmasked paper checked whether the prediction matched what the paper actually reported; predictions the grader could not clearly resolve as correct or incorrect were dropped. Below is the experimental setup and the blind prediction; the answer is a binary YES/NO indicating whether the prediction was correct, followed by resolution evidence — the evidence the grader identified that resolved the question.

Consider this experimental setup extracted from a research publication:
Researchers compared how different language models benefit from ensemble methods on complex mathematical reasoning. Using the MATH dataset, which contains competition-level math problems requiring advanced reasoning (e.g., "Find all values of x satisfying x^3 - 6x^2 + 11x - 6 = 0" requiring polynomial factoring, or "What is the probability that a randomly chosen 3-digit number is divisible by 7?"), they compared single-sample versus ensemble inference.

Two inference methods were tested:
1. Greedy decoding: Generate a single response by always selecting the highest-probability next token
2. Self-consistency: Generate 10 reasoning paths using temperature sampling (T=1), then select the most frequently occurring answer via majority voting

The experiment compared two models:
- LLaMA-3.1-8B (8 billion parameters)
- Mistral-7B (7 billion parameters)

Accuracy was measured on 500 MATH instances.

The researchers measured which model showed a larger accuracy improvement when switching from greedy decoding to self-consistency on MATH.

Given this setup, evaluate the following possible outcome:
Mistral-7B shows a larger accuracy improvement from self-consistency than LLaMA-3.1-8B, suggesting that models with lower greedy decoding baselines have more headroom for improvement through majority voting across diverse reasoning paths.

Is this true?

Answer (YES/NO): YES